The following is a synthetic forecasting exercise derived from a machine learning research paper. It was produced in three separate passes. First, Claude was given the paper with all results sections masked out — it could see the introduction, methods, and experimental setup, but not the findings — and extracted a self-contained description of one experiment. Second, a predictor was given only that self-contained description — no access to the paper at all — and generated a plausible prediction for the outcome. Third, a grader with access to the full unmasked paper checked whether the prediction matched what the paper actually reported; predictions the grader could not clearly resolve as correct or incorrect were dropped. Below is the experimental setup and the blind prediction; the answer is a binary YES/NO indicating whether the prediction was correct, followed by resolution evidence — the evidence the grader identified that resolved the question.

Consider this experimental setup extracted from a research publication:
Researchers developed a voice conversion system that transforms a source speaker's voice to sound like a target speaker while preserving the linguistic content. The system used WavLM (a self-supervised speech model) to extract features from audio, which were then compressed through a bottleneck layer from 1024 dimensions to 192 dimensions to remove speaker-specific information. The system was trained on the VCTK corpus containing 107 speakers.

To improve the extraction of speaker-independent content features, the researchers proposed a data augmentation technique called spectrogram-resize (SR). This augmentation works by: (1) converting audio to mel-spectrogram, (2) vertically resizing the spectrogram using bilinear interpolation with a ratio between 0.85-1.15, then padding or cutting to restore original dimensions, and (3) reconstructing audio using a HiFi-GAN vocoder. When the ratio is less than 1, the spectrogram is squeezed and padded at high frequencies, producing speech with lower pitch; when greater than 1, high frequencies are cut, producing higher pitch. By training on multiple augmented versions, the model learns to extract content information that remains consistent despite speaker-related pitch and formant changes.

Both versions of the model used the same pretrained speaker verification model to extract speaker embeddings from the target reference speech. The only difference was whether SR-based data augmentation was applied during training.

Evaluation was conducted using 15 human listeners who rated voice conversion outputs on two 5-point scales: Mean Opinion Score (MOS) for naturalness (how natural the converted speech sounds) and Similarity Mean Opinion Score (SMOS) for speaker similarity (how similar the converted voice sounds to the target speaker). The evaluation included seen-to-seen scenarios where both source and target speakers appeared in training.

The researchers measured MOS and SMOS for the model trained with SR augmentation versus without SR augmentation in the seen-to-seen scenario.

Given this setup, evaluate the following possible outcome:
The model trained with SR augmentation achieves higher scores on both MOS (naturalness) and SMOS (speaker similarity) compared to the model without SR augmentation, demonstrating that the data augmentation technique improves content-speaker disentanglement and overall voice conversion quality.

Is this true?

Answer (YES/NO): YES